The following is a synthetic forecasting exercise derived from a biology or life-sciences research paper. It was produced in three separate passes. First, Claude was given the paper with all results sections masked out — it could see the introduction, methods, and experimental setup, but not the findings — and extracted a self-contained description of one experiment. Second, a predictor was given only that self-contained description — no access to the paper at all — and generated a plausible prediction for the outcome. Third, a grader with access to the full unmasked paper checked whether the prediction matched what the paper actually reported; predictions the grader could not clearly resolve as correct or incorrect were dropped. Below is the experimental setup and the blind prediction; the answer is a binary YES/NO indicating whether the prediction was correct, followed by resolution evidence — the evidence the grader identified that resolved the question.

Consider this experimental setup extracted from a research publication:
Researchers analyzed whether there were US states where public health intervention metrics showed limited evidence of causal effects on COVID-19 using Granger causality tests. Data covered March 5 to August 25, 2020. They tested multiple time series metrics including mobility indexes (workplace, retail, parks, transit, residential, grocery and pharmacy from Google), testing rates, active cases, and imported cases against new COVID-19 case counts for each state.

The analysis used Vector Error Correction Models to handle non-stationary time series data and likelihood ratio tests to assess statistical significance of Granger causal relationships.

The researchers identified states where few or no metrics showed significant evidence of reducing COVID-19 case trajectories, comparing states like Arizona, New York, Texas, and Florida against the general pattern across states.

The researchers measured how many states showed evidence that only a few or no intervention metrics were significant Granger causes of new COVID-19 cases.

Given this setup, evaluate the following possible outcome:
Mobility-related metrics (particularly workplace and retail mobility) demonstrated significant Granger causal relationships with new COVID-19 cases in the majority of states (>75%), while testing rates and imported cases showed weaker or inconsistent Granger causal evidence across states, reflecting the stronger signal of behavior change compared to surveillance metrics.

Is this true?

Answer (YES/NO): NO